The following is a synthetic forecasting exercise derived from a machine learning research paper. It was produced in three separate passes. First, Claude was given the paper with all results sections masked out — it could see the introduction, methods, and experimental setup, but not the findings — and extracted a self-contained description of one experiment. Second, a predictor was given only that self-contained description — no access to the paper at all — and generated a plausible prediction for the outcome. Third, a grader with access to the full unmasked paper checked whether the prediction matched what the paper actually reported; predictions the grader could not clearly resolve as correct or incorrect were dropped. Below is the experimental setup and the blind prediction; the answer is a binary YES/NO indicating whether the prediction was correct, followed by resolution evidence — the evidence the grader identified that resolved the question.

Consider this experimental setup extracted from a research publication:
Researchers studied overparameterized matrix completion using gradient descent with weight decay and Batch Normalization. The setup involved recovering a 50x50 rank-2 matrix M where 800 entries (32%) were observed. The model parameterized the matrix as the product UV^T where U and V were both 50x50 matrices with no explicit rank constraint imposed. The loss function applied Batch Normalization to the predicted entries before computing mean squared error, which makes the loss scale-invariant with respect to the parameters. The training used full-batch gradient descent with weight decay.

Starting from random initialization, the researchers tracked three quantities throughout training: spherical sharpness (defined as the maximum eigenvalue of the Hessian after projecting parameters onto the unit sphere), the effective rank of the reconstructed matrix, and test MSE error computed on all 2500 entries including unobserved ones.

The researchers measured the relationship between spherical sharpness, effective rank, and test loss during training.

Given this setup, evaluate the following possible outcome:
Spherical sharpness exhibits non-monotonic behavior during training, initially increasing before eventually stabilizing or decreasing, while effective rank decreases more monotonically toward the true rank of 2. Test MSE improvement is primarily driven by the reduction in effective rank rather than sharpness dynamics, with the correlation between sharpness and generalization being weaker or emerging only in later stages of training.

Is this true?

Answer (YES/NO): NO